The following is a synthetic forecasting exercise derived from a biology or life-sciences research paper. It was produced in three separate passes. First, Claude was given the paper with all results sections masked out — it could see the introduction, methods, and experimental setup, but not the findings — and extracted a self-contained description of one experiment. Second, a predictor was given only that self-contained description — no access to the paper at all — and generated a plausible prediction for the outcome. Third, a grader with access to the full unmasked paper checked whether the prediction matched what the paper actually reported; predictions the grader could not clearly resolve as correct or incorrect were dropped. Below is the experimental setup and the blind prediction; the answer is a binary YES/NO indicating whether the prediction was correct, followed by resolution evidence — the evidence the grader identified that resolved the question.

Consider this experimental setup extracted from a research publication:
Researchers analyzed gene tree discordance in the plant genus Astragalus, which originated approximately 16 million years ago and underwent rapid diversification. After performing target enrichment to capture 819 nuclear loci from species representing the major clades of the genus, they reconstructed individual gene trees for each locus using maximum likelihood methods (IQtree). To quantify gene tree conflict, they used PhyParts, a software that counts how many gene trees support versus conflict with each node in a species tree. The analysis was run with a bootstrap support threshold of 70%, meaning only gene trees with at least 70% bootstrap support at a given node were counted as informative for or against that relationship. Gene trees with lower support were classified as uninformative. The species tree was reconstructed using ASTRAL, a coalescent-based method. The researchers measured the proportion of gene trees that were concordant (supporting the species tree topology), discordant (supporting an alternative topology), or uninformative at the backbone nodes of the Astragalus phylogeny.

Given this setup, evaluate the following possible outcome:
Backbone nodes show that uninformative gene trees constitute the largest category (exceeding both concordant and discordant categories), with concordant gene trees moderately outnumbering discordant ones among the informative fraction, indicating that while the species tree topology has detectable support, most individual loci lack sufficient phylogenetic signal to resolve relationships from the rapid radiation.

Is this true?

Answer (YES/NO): NO